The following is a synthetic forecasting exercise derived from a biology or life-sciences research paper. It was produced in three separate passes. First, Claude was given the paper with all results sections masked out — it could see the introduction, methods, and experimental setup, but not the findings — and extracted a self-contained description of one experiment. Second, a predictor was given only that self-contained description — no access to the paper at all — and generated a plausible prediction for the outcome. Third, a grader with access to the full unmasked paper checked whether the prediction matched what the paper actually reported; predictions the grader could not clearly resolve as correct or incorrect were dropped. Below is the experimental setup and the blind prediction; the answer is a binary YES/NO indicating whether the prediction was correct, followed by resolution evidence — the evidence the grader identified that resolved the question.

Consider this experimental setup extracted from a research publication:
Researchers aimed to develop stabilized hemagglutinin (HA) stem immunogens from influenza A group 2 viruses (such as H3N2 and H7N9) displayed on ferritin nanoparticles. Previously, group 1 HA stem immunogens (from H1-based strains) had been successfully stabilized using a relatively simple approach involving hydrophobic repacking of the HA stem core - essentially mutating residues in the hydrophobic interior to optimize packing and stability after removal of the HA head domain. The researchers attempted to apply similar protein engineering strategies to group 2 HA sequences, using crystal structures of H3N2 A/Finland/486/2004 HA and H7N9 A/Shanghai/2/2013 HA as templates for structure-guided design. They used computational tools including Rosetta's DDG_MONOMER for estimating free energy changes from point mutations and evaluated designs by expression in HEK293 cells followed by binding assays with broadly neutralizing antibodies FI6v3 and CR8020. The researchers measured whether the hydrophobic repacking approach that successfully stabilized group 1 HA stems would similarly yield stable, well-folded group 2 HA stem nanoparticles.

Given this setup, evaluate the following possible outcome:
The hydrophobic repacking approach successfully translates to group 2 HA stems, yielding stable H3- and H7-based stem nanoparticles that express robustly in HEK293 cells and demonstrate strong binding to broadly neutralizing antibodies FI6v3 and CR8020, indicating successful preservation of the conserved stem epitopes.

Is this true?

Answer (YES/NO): NO